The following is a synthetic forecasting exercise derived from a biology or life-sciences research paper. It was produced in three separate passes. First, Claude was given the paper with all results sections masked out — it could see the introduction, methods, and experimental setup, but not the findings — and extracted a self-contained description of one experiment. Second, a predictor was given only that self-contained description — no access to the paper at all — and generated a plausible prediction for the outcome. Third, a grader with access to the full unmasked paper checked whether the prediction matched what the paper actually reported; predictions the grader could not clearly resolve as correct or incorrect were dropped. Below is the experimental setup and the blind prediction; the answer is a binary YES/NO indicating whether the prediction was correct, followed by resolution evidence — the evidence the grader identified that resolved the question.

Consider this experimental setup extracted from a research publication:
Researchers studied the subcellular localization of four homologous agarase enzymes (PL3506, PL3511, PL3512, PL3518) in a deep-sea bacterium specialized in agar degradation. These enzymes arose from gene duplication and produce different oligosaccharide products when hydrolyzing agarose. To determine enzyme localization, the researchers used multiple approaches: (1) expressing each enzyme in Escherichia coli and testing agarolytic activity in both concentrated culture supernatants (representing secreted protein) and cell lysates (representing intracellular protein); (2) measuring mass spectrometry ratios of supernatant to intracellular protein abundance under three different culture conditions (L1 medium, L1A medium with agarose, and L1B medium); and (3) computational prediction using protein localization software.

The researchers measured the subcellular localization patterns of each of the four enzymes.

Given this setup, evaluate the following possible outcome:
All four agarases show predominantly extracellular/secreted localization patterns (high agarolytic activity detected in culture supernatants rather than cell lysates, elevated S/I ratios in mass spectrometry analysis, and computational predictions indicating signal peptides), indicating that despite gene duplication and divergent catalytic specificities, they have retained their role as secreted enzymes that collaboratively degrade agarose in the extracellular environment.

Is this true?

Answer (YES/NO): NO